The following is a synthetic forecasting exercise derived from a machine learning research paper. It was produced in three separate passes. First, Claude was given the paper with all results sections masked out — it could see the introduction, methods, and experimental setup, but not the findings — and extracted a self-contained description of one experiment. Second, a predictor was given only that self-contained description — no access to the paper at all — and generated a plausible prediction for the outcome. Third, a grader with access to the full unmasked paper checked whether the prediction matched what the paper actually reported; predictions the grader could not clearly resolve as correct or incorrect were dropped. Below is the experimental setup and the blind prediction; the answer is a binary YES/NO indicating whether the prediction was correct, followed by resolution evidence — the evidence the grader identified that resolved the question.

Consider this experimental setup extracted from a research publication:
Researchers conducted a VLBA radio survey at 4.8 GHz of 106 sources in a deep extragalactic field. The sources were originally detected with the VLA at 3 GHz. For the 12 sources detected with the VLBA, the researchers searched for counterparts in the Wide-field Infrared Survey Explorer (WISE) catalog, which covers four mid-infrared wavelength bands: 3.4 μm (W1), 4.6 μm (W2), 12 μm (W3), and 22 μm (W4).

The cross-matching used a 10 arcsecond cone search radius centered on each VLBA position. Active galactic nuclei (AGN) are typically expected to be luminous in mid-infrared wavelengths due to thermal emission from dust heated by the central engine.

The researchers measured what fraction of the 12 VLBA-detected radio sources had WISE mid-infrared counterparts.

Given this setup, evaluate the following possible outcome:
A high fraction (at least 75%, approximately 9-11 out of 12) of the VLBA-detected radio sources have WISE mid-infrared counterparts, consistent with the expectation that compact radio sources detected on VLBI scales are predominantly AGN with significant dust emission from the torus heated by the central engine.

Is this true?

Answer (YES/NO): YES